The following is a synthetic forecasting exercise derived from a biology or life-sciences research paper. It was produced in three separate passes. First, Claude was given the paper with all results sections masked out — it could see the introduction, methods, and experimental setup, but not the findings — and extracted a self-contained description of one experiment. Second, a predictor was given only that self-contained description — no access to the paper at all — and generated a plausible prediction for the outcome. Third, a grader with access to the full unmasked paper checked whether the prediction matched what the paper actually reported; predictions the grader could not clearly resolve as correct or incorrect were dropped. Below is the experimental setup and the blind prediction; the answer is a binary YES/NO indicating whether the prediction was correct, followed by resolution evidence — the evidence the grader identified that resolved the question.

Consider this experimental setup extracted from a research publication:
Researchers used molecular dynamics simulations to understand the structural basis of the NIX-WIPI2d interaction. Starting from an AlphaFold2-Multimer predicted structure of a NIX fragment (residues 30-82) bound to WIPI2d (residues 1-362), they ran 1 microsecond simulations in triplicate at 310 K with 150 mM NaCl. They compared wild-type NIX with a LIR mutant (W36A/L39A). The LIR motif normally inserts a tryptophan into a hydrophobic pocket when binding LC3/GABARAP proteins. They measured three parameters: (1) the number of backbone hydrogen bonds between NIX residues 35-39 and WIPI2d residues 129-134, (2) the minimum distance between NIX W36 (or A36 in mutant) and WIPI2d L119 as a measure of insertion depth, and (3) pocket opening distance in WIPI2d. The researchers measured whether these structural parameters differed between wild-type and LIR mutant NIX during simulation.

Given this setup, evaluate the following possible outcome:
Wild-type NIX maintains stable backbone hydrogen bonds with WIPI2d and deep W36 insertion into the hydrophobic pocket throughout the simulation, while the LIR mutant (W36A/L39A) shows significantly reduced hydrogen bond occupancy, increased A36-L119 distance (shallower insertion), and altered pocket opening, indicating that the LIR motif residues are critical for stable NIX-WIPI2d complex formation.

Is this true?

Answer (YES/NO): YES